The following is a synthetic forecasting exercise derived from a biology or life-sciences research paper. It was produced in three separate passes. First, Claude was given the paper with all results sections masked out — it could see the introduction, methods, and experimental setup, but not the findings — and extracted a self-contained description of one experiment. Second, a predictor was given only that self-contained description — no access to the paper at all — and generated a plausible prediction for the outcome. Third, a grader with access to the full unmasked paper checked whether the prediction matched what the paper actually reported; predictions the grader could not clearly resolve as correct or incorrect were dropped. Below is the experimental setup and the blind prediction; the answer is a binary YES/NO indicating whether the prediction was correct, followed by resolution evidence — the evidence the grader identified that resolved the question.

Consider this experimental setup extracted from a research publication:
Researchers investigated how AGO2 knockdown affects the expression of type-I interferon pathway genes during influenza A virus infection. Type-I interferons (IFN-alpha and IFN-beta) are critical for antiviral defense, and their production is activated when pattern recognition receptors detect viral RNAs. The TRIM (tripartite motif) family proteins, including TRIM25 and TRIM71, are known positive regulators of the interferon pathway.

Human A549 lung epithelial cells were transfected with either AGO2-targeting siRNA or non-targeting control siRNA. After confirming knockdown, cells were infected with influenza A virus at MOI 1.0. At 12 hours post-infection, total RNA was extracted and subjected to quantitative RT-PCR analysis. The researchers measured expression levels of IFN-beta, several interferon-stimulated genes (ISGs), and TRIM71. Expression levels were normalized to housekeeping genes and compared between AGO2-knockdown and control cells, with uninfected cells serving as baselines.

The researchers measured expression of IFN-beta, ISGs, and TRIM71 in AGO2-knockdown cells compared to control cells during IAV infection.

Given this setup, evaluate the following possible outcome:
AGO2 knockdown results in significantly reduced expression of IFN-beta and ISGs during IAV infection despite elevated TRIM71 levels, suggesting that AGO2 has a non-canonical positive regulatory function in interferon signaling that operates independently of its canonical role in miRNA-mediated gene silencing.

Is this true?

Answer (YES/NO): NO